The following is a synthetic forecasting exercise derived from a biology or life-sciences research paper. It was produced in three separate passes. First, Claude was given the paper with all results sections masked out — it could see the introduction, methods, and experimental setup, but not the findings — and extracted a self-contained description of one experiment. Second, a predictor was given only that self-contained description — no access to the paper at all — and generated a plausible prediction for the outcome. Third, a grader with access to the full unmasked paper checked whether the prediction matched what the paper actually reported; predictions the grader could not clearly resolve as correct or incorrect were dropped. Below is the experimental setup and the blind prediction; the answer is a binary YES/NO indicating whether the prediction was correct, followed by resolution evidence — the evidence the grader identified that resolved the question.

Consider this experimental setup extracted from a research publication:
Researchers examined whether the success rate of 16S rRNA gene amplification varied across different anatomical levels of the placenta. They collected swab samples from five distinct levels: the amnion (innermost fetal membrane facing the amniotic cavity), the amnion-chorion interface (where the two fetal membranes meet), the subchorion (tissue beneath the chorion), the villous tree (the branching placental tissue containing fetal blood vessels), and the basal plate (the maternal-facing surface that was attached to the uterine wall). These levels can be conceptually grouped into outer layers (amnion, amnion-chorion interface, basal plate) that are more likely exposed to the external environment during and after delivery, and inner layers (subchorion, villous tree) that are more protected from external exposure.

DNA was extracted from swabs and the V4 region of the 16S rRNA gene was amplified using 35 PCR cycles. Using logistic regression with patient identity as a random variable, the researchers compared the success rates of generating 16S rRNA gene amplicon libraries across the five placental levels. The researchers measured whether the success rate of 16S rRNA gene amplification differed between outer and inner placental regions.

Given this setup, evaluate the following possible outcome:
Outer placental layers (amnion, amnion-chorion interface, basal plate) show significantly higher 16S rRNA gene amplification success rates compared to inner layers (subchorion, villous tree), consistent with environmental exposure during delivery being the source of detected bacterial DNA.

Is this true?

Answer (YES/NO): NO